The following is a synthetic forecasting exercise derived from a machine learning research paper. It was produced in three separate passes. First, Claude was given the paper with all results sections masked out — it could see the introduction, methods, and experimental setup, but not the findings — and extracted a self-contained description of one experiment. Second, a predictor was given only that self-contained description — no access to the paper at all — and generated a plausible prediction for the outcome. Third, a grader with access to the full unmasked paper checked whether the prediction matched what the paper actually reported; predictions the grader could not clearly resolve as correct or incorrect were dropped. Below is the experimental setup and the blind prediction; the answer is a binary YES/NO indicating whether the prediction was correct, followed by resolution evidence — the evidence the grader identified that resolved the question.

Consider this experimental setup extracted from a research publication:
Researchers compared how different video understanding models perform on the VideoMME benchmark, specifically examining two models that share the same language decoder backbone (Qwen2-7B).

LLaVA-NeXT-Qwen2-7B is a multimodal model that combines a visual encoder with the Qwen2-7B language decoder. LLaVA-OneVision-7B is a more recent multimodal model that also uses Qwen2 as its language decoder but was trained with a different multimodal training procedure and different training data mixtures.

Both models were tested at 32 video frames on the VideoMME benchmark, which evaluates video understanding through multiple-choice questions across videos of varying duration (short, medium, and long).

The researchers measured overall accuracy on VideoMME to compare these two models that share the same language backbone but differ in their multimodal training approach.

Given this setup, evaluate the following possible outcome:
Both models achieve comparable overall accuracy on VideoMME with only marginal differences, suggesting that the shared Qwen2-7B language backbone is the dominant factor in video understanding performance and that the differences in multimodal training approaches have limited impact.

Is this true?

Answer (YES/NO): NO